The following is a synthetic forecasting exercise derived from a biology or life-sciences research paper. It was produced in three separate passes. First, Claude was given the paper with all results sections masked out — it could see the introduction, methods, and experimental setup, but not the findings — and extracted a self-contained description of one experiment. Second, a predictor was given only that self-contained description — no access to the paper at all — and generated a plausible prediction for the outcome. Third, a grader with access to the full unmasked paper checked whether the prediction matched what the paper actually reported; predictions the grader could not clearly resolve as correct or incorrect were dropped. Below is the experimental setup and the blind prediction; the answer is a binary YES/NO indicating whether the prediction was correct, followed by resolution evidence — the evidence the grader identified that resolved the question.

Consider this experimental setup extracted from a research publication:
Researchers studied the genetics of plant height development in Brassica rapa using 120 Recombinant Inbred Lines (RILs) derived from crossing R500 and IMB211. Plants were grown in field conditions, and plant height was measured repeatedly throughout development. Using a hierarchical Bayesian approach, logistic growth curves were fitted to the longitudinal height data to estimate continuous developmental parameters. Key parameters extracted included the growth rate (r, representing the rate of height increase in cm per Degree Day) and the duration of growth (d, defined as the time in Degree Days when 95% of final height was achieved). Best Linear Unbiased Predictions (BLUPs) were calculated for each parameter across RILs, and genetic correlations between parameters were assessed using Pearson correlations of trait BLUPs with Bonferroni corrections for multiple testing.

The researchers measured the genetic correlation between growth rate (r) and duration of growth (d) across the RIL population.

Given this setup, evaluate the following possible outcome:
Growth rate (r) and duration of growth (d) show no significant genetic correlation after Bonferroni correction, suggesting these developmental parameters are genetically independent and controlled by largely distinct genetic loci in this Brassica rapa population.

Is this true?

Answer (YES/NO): NO